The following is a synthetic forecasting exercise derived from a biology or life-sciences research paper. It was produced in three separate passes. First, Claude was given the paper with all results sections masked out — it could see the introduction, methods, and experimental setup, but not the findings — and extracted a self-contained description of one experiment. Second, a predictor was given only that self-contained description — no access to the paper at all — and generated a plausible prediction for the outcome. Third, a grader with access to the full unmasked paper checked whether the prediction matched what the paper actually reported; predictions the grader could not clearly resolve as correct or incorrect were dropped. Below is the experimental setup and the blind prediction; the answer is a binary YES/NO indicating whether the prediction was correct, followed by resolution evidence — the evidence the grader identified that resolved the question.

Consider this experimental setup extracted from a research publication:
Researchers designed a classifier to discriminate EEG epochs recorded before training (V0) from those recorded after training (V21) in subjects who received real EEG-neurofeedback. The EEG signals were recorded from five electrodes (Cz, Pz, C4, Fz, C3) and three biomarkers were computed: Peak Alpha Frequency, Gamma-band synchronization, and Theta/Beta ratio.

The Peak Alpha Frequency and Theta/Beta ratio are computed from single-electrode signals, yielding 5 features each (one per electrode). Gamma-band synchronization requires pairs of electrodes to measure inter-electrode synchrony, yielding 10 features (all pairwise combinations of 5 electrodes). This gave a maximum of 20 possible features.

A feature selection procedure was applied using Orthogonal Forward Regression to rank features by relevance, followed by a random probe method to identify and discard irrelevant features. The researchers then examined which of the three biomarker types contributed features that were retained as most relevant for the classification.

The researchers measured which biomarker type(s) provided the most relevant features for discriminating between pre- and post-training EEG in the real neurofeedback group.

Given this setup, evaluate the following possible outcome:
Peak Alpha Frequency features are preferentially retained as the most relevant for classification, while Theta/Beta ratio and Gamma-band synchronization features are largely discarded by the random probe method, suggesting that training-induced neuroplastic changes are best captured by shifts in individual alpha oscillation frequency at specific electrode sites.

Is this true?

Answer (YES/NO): NO